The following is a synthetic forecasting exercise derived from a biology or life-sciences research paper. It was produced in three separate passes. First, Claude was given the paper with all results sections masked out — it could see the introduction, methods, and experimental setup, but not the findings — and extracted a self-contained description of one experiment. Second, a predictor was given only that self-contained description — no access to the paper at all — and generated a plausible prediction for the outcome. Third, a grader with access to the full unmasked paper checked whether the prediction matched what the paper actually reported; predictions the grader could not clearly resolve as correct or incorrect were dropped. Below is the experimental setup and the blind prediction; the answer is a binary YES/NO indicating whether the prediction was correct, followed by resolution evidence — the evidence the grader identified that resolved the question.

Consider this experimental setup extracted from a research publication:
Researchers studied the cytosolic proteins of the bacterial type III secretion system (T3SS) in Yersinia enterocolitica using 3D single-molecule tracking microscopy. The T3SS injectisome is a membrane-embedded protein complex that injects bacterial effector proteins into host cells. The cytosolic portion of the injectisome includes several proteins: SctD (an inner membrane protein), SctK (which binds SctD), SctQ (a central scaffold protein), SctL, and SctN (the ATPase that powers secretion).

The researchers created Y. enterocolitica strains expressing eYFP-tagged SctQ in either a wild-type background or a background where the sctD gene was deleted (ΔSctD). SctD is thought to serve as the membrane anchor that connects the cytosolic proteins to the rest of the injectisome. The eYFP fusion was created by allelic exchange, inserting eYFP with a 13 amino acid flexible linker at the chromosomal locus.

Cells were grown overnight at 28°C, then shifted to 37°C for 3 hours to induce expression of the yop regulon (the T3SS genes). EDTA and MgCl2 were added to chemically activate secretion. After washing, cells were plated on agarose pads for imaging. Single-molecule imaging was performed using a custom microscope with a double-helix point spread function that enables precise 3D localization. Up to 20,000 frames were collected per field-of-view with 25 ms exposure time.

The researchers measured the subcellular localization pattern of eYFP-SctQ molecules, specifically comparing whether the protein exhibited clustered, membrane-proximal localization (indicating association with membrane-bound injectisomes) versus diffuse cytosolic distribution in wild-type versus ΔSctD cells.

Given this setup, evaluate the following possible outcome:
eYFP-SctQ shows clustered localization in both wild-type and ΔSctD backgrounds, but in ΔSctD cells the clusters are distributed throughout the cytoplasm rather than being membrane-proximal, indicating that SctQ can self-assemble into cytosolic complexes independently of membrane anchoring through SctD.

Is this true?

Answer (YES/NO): NO